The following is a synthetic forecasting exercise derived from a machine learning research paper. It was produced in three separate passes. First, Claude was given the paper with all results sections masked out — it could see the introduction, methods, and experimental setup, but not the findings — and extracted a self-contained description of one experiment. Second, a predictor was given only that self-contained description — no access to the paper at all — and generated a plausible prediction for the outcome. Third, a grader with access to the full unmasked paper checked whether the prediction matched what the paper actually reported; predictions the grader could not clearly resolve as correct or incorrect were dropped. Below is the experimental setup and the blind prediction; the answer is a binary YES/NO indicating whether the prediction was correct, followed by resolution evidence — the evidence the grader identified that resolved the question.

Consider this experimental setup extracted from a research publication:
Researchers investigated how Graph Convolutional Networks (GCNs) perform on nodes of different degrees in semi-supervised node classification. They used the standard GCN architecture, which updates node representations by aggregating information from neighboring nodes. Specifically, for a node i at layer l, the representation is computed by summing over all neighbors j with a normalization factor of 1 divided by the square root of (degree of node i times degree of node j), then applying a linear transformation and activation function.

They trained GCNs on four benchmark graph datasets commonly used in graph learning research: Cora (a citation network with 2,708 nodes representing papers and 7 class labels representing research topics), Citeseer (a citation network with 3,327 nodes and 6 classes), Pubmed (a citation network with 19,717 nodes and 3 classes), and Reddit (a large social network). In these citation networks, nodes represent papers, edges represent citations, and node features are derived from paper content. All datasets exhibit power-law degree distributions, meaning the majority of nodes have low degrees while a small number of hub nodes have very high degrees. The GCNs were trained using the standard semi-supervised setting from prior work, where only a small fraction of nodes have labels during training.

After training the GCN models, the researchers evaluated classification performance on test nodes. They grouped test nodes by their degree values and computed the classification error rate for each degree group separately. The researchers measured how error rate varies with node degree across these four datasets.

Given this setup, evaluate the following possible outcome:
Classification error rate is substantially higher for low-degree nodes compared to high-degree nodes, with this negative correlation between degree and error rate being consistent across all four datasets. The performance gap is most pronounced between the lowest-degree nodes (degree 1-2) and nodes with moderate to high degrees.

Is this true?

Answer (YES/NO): YES